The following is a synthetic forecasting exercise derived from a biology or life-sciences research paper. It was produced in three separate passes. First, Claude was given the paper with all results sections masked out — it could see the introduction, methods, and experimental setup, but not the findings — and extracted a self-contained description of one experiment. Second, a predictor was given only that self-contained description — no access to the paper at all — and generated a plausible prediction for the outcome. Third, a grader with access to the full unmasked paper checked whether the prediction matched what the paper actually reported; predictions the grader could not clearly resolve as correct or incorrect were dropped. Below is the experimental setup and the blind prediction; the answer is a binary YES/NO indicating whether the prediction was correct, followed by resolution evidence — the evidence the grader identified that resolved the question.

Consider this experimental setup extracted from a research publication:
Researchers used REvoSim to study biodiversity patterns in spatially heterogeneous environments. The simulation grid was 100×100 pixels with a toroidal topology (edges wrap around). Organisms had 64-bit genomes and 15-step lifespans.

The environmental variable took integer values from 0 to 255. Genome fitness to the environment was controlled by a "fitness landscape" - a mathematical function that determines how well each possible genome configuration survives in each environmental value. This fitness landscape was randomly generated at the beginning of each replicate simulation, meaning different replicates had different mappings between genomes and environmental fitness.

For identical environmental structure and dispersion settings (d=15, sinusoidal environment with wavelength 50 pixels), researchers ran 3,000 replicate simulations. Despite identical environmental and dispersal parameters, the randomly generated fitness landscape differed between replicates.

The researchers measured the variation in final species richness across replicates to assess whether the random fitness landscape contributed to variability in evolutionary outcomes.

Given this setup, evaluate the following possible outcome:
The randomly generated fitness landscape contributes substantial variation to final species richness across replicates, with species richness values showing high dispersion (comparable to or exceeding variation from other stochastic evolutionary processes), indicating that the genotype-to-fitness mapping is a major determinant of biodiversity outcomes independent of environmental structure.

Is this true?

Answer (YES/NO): NO